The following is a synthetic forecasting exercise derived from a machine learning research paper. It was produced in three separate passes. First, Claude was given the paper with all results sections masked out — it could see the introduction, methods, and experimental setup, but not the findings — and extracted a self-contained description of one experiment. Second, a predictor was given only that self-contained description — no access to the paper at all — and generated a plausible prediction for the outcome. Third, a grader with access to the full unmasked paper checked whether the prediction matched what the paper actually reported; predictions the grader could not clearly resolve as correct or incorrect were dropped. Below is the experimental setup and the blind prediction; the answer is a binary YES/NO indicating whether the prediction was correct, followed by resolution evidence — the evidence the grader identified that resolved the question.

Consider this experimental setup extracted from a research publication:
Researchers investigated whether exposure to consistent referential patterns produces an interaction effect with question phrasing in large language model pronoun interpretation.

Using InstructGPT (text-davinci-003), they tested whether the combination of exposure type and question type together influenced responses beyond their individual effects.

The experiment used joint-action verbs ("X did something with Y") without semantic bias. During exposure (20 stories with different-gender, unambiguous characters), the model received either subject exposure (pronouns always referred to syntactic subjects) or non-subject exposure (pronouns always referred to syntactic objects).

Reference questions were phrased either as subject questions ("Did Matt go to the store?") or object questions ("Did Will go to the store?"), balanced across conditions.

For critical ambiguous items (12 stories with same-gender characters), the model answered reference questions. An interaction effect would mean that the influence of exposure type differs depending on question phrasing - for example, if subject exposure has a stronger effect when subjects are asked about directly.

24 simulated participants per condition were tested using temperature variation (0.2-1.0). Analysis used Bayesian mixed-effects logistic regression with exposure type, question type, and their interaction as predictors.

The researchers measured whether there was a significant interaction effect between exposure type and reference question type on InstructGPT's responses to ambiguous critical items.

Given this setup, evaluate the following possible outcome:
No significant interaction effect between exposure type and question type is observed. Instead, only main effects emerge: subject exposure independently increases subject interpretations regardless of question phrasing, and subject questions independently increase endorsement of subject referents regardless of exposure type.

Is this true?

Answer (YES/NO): YES